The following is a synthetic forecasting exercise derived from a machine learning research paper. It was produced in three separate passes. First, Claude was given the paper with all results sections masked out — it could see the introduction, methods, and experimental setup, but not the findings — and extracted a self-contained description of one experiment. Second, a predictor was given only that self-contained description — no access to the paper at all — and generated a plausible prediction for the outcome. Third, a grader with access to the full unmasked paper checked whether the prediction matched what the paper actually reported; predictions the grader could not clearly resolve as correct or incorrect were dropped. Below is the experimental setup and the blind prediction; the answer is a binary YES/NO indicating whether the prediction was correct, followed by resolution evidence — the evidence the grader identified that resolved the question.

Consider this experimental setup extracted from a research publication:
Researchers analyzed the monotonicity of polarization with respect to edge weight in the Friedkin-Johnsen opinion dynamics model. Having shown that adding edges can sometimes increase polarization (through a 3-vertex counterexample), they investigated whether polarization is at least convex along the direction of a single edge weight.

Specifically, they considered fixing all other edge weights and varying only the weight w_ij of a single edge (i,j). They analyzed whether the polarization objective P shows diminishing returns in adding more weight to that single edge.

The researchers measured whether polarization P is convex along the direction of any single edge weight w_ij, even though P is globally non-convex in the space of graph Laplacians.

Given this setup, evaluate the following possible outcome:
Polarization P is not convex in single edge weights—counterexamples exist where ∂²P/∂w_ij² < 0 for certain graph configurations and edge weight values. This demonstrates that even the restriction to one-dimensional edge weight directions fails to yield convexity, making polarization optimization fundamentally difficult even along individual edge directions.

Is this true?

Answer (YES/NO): NO